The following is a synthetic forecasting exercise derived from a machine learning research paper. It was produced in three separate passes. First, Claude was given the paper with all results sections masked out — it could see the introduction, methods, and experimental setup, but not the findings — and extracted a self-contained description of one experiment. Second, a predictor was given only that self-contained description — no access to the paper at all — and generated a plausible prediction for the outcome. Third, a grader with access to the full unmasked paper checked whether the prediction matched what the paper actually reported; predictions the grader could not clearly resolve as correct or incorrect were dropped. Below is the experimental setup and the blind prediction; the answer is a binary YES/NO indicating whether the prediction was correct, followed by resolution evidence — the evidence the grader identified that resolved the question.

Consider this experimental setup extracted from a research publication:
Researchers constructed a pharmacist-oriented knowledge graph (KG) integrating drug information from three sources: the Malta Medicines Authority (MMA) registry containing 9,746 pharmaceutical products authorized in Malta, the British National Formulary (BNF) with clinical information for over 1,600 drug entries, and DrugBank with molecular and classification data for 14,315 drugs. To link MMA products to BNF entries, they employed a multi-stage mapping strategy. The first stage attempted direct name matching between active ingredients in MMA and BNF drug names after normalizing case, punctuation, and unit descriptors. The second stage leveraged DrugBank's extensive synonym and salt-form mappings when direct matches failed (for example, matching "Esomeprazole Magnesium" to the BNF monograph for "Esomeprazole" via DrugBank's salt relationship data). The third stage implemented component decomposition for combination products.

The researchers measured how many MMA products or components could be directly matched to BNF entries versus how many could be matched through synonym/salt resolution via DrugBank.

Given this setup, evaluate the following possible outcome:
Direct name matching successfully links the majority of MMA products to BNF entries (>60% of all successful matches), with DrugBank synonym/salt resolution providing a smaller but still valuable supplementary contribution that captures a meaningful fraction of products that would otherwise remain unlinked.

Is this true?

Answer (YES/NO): NO